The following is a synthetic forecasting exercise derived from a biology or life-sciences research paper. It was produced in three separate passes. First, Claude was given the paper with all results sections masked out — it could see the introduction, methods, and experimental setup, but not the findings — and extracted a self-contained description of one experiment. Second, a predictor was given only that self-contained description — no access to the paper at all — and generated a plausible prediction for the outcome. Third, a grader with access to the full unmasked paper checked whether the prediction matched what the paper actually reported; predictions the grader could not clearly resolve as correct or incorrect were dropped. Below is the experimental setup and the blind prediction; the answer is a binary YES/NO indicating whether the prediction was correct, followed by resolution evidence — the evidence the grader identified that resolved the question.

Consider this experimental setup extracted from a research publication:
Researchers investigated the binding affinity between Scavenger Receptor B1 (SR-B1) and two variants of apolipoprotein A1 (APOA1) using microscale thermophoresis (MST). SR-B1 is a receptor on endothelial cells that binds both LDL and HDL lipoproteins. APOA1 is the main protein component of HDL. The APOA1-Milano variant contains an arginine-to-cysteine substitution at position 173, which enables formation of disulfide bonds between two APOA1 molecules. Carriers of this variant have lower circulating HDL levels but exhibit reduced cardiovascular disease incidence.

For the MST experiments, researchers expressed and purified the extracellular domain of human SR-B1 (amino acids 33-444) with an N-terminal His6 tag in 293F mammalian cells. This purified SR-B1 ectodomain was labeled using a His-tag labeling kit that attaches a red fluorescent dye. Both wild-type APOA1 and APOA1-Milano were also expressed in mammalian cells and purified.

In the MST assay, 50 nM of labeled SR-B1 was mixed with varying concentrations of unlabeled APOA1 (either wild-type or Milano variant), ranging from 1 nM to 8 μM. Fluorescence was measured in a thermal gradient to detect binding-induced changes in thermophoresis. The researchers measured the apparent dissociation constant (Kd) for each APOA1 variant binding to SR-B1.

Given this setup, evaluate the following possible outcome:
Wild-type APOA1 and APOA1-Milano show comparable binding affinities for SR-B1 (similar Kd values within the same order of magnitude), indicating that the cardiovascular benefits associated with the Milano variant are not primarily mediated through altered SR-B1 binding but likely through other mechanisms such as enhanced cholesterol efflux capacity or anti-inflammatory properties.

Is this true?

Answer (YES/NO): NO